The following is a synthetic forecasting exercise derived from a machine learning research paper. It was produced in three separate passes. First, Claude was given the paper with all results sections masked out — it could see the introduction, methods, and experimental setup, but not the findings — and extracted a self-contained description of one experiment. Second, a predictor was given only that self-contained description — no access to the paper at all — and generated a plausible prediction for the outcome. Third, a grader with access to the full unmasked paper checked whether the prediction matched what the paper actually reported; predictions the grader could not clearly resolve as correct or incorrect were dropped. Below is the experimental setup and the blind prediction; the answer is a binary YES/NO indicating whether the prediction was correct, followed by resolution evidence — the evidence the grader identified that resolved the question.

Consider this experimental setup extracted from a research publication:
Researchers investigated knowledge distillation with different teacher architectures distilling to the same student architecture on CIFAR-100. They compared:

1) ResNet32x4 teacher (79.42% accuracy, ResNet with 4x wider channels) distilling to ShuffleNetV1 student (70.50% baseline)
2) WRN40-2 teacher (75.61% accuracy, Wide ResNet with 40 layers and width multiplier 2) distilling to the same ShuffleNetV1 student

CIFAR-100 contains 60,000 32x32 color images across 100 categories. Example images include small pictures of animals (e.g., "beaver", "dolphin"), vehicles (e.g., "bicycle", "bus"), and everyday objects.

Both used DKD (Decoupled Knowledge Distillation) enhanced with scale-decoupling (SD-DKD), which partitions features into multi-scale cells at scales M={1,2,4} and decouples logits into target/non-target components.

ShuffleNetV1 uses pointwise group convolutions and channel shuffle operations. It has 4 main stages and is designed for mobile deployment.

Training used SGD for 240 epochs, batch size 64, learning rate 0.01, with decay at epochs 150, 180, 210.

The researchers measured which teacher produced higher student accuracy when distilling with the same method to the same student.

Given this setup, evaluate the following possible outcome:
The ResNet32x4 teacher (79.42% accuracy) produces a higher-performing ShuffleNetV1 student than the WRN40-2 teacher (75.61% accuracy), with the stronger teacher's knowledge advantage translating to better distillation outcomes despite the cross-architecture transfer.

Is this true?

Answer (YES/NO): YES